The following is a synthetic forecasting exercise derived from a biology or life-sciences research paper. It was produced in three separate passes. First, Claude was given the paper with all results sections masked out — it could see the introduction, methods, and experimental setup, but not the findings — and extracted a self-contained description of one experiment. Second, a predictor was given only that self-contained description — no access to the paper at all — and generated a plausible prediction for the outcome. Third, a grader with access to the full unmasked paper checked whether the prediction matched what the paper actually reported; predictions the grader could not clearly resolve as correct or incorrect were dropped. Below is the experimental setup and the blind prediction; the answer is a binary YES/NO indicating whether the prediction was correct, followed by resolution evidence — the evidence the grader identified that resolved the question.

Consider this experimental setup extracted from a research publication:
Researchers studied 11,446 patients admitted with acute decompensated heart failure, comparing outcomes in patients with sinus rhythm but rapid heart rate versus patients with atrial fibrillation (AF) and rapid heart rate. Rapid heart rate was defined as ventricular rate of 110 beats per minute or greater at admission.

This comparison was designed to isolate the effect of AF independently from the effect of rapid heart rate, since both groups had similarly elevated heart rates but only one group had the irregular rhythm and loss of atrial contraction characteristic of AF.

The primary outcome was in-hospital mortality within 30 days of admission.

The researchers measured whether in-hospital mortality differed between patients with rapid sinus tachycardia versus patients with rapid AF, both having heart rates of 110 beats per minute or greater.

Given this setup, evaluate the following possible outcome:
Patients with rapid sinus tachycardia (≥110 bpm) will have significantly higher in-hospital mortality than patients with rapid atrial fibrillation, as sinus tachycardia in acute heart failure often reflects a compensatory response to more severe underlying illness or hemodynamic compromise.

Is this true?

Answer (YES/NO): NO